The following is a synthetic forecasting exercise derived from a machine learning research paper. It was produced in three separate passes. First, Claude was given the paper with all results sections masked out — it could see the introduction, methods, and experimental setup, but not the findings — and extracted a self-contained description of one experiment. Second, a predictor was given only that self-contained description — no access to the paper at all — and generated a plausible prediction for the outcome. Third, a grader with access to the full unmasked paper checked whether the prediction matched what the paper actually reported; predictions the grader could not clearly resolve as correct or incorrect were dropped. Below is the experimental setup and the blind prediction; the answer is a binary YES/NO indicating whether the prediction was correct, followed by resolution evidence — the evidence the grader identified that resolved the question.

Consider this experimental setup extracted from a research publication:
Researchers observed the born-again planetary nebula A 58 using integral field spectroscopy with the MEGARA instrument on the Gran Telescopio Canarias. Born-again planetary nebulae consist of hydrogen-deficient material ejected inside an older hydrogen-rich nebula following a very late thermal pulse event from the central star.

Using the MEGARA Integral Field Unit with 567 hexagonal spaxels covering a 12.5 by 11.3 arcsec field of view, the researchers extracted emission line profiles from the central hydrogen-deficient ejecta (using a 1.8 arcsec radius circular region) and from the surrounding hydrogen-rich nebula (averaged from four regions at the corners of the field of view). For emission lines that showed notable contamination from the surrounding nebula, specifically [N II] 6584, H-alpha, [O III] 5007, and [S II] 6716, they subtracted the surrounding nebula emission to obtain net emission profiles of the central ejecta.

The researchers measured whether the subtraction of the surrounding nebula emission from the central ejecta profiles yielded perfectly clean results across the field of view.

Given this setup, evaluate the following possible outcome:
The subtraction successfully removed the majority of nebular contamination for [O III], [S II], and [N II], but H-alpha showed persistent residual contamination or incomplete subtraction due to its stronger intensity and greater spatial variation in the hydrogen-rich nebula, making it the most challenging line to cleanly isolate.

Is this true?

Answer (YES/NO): NO